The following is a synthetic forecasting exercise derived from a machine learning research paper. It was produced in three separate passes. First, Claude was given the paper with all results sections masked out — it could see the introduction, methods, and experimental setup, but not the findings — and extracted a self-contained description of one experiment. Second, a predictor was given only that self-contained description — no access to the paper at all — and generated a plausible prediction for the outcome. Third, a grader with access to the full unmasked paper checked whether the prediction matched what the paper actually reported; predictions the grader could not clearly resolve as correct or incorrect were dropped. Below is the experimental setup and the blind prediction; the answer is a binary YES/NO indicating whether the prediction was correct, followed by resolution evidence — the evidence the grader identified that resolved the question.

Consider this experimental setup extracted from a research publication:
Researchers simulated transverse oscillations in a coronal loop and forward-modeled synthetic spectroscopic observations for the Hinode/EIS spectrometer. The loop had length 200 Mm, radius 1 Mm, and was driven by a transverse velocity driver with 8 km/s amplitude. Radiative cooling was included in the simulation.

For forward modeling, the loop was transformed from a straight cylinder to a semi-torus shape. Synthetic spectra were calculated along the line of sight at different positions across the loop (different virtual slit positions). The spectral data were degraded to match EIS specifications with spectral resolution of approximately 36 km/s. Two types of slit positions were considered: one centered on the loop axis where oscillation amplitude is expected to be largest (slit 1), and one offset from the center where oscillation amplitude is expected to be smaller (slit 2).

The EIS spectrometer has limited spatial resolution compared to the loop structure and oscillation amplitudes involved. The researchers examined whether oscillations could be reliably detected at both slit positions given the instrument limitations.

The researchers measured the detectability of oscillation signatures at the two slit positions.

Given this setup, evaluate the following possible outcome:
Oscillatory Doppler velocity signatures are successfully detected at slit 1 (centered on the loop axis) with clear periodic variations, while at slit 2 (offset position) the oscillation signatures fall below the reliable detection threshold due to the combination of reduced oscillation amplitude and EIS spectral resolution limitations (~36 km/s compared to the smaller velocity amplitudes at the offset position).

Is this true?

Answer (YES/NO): NO